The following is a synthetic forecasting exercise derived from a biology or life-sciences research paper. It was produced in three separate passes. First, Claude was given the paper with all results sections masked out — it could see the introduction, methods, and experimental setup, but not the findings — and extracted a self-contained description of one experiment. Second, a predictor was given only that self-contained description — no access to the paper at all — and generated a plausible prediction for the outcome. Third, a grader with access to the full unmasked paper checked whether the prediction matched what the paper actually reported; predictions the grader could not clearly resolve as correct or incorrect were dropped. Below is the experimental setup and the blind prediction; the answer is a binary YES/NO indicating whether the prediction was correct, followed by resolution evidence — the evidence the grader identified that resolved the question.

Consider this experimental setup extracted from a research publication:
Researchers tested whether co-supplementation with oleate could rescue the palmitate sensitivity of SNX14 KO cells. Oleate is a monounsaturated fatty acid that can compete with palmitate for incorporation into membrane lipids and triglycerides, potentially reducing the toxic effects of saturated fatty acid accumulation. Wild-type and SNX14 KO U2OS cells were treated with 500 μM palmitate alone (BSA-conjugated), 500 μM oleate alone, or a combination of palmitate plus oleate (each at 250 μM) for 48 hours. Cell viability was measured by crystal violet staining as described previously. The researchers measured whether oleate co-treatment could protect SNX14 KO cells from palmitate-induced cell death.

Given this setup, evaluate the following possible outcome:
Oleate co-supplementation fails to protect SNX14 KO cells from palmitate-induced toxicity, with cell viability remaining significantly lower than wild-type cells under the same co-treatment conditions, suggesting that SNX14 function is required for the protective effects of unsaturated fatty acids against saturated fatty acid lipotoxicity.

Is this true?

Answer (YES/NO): NO